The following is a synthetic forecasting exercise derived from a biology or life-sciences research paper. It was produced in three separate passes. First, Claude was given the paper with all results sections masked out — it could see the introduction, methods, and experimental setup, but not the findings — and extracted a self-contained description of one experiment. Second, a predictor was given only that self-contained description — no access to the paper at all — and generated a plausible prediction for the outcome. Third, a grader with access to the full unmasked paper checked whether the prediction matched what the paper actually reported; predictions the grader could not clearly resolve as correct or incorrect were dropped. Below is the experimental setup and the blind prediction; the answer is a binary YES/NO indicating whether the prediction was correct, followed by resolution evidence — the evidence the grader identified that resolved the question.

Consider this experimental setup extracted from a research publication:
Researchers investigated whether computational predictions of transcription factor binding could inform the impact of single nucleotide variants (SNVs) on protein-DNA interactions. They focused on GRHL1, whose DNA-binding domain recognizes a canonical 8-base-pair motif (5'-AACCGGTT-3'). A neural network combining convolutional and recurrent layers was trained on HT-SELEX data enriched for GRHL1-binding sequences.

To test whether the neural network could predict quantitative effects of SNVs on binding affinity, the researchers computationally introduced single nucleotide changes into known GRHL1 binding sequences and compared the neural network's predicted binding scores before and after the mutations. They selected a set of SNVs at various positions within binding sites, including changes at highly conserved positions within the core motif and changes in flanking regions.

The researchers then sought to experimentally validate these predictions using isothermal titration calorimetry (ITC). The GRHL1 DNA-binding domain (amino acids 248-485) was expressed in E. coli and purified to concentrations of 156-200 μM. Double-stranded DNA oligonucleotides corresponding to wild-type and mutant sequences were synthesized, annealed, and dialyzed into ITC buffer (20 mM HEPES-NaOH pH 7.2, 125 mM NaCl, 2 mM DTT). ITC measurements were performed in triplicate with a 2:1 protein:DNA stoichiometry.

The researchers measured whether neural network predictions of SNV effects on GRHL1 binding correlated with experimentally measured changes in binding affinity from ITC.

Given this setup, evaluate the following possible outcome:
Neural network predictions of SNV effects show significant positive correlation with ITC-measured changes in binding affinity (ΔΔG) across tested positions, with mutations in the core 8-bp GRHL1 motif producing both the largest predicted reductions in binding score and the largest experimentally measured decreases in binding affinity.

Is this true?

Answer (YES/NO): NO